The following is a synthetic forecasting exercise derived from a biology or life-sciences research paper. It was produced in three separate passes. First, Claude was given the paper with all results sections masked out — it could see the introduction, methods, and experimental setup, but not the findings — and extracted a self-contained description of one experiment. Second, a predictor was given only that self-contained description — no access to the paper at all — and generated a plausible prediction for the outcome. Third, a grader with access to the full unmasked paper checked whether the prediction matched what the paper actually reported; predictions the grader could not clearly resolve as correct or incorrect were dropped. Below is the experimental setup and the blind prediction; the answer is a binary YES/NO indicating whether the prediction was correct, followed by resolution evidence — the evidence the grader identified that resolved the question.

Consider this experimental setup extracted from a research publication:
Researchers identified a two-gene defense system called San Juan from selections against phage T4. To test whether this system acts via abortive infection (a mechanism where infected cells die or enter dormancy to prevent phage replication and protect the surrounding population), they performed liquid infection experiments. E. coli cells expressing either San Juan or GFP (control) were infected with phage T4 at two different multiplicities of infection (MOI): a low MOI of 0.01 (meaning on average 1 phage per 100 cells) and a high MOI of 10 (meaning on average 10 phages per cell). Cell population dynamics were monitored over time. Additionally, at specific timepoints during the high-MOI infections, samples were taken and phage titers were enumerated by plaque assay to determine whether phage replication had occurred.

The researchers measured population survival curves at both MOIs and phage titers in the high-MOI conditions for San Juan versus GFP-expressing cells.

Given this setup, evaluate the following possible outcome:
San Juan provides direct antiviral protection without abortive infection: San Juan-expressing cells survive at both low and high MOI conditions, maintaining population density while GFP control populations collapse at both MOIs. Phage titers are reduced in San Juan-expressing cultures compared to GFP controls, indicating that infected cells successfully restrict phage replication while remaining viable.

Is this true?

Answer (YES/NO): NO